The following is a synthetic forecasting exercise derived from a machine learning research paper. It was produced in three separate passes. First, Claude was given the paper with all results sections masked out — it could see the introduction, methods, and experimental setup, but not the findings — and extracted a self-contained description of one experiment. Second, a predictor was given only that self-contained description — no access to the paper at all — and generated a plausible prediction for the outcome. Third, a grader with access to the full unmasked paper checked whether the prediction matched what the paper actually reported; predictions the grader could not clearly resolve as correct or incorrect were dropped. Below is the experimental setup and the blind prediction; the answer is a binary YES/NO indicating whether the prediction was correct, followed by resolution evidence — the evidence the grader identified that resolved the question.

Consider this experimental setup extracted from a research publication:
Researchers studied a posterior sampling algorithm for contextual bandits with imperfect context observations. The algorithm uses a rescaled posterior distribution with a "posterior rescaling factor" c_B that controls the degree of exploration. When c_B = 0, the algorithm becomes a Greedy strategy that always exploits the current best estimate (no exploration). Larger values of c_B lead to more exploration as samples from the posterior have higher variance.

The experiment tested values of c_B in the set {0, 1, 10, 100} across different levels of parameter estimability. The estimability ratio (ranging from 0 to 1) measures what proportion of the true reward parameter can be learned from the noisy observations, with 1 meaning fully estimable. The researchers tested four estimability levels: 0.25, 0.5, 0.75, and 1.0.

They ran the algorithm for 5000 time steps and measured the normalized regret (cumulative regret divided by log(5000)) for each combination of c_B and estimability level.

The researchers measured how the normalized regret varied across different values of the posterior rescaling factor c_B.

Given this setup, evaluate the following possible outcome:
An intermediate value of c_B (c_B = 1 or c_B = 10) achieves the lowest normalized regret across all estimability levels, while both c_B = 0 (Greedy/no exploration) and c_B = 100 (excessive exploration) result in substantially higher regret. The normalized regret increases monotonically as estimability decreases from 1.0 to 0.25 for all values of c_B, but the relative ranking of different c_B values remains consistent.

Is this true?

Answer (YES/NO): NO